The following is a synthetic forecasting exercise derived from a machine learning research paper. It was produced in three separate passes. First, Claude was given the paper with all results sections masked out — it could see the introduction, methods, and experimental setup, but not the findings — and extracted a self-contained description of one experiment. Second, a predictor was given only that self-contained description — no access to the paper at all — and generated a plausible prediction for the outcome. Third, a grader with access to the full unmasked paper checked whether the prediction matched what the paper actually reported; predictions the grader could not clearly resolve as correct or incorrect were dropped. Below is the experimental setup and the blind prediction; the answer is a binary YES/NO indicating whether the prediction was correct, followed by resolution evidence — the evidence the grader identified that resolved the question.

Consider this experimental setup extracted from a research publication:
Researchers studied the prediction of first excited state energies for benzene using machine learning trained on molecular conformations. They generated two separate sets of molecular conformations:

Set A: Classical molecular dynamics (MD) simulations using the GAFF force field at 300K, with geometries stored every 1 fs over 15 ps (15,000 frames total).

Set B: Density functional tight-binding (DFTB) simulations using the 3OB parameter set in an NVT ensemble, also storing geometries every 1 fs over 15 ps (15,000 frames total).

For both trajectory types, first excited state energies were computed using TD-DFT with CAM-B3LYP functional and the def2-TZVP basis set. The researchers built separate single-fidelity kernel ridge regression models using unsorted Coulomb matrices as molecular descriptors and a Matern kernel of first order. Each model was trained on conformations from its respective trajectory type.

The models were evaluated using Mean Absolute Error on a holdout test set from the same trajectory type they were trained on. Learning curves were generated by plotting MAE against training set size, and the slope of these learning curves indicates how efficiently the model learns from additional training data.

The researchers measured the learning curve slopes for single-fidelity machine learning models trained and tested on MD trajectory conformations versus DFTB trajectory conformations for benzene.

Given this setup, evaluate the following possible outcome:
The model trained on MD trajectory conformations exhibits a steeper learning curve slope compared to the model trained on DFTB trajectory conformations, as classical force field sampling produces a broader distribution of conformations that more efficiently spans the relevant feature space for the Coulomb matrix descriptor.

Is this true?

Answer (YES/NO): YES